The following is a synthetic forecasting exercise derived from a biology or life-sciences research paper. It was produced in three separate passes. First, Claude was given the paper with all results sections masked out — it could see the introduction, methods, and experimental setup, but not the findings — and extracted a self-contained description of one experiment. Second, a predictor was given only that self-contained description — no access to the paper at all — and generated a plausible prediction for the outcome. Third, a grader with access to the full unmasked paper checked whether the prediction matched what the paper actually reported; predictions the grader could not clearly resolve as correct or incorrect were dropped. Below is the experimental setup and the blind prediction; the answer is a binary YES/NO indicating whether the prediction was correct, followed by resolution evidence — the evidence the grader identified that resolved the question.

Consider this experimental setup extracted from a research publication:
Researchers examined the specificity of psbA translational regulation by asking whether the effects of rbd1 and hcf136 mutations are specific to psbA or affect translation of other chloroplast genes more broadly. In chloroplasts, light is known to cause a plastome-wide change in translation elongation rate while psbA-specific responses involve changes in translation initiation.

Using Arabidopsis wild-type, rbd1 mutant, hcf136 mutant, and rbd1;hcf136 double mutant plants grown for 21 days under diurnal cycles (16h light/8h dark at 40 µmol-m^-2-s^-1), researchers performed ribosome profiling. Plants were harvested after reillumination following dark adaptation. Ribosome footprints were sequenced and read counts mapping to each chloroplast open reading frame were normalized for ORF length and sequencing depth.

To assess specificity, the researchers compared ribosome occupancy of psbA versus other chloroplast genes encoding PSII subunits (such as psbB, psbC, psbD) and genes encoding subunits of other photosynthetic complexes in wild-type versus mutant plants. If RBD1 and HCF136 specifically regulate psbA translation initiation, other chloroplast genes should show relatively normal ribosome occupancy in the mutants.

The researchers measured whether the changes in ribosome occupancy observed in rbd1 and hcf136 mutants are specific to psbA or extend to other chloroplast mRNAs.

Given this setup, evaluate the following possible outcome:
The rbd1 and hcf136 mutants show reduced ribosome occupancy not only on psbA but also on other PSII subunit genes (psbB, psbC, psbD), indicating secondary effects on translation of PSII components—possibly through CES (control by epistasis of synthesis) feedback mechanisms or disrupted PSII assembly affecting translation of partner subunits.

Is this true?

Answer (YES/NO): NO